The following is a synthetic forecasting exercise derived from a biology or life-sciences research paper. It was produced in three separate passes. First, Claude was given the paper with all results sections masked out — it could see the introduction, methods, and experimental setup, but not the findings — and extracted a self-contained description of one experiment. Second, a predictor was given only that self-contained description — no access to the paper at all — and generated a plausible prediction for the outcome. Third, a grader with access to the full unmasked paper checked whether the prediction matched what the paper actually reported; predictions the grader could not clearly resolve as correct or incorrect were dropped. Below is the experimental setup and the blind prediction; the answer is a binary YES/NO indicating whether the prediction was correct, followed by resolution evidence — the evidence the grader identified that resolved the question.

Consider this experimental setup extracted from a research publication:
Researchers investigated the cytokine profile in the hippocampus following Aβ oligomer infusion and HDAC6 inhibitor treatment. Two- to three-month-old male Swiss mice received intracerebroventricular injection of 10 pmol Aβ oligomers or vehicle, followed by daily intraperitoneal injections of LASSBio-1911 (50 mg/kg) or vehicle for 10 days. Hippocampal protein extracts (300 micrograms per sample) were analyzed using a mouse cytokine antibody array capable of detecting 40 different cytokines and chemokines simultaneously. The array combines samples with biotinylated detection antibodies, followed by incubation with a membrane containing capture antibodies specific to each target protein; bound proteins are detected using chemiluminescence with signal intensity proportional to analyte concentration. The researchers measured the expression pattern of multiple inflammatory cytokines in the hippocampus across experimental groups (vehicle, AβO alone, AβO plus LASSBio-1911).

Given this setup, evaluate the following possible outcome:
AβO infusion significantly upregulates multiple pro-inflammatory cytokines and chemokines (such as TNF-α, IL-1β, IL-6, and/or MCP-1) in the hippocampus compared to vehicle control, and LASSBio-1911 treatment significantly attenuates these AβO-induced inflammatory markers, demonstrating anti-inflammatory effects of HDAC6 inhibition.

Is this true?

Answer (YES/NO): YES